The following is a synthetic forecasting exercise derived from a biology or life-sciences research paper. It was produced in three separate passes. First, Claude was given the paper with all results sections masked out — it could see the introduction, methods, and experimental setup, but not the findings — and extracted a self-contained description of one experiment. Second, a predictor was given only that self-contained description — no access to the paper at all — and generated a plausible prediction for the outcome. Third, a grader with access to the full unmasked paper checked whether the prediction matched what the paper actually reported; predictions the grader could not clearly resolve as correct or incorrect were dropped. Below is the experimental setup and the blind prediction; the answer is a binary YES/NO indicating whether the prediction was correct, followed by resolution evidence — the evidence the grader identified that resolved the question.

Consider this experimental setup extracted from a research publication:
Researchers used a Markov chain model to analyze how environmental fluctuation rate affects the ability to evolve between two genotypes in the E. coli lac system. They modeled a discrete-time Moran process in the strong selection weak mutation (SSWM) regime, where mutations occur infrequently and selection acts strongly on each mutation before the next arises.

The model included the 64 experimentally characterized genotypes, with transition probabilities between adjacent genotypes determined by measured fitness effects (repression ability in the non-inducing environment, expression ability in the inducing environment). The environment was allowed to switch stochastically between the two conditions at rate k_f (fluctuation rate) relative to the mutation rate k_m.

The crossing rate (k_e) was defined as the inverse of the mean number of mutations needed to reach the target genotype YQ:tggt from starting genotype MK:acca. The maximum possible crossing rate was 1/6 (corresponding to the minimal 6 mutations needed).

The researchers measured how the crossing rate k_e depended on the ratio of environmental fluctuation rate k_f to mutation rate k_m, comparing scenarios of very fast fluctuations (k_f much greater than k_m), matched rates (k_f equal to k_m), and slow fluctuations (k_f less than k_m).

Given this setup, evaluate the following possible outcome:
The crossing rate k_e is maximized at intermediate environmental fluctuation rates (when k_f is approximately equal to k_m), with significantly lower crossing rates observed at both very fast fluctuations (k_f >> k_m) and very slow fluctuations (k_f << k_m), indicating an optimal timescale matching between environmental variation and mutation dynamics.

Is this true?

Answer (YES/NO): YES